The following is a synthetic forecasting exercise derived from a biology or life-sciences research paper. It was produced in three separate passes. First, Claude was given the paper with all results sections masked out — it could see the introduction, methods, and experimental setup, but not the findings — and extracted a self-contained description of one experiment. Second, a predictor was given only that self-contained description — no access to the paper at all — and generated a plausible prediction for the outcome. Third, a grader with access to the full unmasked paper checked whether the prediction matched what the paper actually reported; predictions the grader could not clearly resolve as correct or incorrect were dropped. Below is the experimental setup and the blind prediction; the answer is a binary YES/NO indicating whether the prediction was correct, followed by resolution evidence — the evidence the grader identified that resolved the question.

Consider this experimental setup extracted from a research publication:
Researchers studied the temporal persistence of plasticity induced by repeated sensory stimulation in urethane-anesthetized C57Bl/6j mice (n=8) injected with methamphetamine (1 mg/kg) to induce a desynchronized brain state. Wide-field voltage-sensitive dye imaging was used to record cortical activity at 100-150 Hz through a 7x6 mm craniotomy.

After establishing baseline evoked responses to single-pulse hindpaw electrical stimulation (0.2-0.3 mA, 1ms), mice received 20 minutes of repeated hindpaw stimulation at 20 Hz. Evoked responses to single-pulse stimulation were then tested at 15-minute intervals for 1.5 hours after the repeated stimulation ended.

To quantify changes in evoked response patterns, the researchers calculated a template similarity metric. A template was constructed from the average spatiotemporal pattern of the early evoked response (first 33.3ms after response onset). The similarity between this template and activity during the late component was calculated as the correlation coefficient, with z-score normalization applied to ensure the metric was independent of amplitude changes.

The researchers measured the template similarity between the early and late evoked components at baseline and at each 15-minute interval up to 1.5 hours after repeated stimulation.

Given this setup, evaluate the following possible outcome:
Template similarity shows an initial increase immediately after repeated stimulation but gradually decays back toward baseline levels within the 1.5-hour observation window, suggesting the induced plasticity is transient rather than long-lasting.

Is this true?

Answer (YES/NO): YES